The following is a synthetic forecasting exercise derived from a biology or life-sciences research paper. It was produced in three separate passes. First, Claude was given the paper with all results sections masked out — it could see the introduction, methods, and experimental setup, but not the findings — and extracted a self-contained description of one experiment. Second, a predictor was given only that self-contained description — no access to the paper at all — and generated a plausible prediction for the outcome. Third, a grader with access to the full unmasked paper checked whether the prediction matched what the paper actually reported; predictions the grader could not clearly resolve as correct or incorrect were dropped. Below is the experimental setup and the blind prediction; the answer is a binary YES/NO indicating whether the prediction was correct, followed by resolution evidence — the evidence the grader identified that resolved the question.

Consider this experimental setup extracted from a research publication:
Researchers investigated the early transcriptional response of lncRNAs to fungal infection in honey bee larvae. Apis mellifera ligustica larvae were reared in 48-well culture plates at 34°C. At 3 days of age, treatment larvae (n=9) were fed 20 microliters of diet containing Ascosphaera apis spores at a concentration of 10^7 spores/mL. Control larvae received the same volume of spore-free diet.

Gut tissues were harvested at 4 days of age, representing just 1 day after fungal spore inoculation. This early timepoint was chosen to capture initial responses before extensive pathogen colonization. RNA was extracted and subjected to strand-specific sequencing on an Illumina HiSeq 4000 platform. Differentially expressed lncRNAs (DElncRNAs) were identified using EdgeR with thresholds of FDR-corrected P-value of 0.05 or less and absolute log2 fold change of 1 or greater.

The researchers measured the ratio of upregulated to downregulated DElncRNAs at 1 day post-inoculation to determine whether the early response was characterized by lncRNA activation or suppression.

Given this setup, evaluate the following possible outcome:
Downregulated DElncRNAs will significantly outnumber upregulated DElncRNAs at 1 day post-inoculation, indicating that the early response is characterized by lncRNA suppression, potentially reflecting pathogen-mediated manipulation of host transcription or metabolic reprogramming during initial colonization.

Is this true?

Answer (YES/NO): NO